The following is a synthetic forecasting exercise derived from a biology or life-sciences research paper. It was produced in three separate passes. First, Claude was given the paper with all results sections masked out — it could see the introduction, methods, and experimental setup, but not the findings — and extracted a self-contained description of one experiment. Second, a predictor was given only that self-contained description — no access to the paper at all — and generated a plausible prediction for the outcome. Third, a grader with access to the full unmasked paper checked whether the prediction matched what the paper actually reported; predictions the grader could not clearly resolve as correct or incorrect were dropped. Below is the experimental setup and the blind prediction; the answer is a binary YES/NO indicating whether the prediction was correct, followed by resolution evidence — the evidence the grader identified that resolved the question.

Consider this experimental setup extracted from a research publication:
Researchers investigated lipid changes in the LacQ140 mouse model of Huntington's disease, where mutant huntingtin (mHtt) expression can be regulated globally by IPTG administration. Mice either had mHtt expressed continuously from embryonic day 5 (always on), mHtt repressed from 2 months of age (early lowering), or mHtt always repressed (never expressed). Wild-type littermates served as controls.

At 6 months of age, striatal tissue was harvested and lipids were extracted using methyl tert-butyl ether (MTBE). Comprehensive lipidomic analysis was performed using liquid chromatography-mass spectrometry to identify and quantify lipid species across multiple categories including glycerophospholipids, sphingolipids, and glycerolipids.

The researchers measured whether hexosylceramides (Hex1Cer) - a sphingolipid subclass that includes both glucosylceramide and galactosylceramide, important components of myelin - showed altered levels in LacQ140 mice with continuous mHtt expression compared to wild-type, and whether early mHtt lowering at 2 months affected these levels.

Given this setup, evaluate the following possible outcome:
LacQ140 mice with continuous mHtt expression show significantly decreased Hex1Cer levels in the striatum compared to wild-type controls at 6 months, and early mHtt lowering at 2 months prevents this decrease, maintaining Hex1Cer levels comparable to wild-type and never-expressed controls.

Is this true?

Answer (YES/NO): NO